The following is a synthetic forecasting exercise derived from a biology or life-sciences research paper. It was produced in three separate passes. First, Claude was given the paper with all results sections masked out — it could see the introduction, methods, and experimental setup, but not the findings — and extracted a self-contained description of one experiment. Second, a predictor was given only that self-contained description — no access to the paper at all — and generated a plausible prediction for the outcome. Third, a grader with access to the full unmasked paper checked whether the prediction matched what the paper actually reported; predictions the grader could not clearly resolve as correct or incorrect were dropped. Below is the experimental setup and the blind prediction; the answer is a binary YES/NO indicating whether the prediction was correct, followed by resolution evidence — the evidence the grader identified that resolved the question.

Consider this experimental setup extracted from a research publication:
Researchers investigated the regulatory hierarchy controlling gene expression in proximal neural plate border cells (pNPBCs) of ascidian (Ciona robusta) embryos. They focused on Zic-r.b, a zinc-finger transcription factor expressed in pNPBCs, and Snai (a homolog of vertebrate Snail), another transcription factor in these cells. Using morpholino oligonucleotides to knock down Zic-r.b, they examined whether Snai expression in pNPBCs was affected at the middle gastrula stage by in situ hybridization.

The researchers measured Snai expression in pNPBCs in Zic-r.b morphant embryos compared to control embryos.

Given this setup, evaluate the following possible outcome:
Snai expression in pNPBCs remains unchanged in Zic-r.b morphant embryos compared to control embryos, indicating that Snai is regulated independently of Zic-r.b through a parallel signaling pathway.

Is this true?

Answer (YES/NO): NO